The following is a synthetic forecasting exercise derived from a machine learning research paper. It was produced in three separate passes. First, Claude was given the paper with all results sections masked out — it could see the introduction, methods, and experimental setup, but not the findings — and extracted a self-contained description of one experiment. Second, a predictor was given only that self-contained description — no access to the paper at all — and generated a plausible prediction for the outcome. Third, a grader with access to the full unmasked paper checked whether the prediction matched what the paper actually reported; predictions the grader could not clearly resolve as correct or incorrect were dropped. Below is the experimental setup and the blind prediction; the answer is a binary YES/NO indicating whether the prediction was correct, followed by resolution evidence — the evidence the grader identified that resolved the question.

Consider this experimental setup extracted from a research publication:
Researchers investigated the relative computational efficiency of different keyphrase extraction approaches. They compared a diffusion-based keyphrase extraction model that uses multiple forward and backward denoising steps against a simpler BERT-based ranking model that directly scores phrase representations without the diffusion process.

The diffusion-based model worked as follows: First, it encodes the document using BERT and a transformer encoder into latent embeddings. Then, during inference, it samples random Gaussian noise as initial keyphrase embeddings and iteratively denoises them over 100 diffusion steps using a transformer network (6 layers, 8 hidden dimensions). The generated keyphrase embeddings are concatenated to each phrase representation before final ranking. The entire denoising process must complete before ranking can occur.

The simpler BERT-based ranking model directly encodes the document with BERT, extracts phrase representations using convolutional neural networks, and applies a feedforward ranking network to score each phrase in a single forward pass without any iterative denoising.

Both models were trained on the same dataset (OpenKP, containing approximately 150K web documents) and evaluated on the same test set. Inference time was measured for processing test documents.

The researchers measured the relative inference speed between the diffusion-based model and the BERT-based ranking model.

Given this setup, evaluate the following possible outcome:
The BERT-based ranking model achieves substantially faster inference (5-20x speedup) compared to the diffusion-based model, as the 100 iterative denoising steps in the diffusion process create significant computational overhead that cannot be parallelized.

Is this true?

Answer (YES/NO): NO